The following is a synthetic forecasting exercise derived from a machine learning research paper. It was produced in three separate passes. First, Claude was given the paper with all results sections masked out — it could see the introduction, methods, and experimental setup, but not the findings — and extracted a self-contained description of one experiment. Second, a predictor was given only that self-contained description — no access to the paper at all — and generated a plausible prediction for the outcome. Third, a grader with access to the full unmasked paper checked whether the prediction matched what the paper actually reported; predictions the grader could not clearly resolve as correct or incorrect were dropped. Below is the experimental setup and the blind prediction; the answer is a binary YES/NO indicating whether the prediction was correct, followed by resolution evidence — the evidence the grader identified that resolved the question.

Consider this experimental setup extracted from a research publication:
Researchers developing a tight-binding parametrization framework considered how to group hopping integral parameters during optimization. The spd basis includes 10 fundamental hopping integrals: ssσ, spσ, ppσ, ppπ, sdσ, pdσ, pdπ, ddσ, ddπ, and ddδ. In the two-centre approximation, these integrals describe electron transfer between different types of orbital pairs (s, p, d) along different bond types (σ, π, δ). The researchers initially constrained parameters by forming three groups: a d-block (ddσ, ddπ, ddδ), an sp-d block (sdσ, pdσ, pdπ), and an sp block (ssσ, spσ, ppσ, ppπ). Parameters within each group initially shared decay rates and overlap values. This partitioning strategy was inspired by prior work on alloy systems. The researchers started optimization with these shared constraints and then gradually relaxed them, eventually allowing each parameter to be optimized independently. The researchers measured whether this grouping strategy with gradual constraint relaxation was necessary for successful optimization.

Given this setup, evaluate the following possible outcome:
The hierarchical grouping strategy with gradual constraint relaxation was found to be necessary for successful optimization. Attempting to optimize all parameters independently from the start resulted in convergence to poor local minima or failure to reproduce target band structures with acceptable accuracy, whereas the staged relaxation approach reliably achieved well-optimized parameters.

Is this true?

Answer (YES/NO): YES